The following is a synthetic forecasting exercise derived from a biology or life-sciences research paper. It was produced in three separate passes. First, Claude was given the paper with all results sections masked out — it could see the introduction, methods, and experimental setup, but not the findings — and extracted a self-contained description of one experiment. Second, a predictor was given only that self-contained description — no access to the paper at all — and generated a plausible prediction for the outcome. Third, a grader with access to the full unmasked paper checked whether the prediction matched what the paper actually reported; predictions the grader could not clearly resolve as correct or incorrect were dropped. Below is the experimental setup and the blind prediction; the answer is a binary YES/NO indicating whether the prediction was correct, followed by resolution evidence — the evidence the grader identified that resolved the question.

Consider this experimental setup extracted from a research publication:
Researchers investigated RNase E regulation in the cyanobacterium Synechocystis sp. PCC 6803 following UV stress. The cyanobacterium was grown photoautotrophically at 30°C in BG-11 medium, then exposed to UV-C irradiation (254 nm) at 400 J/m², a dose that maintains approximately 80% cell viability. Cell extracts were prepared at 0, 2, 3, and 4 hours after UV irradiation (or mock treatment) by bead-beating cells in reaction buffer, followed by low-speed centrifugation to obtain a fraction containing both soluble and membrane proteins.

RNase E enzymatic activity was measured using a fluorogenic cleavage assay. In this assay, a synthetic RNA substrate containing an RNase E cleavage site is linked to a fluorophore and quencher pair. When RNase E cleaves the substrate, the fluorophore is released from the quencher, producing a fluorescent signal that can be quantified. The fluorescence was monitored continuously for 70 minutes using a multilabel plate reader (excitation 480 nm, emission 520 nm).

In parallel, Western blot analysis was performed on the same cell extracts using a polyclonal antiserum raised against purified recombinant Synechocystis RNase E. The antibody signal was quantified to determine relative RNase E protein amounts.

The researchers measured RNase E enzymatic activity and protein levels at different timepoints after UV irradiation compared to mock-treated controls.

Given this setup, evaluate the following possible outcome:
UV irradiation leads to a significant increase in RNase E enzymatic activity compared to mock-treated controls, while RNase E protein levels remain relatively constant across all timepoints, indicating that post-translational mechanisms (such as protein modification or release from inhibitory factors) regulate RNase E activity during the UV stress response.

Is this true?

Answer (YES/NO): YES